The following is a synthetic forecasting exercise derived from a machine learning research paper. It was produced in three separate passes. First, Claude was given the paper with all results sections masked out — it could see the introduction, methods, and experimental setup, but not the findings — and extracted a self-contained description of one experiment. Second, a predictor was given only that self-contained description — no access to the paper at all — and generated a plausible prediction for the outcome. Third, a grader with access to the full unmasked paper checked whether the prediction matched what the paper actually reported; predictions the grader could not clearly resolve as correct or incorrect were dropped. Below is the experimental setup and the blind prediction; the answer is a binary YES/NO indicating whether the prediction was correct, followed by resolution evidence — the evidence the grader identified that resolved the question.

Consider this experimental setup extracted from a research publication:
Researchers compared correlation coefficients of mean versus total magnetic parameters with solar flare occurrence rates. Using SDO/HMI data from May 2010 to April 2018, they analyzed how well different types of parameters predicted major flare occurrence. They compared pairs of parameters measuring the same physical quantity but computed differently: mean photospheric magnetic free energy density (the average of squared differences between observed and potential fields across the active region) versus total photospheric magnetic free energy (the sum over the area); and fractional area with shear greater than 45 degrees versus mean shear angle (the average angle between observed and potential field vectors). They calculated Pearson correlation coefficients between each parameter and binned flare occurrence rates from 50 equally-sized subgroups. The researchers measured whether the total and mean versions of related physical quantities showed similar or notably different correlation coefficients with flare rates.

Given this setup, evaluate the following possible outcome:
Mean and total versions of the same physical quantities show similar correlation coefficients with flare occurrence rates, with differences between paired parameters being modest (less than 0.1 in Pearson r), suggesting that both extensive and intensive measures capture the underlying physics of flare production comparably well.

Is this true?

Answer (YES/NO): NO